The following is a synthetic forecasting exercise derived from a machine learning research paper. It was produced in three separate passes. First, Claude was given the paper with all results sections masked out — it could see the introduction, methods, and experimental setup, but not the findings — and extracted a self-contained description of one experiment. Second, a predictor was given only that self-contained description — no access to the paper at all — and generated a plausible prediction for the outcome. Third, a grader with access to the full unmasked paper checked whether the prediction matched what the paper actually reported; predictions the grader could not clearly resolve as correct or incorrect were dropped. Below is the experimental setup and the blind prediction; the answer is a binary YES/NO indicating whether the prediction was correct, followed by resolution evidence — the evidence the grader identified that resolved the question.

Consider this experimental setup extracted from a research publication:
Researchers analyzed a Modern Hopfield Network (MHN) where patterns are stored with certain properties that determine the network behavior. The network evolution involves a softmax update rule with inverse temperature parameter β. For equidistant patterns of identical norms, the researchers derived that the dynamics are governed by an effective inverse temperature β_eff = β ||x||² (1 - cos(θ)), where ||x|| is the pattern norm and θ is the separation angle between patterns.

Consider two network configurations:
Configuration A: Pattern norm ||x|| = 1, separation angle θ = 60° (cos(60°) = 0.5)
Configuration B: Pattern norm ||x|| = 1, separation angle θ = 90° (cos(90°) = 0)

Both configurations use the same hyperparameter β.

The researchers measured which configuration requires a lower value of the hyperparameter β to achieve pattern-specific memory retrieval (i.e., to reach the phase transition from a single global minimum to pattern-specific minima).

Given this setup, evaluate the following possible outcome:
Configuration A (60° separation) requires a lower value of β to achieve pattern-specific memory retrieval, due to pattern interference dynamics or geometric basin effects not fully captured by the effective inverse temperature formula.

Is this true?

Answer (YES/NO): NO